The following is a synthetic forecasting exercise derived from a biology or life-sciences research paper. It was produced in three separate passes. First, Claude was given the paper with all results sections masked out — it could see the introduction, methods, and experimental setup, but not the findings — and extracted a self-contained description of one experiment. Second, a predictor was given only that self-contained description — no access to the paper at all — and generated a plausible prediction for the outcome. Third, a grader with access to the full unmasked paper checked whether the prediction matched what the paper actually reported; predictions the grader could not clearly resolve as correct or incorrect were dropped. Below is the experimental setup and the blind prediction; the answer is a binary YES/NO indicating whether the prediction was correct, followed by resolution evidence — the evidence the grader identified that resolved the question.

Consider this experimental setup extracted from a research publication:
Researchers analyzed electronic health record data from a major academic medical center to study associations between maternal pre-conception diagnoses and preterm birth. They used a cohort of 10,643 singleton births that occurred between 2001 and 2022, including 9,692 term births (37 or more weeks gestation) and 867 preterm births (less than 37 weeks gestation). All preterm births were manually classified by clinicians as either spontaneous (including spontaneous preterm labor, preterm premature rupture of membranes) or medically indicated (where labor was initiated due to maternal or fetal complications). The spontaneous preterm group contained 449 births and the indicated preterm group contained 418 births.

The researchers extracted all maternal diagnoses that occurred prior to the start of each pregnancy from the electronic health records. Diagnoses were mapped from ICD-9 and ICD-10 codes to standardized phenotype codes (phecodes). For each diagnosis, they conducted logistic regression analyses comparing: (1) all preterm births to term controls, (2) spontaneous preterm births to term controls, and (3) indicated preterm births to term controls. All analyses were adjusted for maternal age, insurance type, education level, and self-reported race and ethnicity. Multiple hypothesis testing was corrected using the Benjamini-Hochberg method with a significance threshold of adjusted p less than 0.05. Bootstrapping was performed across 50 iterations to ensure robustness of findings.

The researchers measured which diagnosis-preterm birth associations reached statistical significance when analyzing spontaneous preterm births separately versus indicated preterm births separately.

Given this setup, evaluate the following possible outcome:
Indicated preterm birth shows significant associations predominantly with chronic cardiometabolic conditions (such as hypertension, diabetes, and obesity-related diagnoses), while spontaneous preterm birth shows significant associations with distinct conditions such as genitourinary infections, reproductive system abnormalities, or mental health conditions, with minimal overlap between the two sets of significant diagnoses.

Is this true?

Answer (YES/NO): NO